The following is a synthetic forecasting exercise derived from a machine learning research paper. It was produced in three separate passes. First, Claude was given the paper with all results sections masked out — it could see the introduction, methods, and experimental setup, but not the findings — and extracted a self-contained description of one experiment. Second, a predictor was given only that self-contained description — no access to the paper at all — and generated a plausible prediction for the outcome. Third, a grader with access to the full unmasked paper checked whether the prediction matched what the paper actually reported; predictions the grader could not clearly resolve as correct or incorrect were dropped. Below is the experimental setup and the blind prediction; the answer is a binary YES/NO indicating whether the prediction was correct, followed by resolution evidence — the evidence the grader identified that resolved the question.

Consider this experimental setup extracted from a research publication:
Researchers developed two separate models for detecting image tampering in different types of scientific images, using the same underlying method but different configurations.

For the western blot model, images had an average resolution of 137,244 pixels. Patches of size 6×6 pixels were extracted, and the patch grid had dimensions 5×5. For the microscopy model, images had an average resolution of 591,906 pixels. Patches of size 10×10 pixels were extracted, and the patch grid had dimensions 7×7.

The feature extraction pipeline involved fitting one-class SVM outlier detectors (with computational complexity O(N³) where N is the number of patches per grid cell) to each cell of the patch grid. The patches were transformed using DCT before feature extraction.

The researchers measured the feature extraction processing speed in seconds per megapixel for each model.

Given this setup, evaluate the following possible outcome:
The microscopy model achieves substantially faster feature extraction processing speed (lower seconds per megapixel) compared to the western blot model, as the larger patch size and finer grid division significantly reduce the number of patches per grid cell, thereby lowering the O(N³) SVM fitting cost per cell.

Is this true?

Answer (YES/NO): YES